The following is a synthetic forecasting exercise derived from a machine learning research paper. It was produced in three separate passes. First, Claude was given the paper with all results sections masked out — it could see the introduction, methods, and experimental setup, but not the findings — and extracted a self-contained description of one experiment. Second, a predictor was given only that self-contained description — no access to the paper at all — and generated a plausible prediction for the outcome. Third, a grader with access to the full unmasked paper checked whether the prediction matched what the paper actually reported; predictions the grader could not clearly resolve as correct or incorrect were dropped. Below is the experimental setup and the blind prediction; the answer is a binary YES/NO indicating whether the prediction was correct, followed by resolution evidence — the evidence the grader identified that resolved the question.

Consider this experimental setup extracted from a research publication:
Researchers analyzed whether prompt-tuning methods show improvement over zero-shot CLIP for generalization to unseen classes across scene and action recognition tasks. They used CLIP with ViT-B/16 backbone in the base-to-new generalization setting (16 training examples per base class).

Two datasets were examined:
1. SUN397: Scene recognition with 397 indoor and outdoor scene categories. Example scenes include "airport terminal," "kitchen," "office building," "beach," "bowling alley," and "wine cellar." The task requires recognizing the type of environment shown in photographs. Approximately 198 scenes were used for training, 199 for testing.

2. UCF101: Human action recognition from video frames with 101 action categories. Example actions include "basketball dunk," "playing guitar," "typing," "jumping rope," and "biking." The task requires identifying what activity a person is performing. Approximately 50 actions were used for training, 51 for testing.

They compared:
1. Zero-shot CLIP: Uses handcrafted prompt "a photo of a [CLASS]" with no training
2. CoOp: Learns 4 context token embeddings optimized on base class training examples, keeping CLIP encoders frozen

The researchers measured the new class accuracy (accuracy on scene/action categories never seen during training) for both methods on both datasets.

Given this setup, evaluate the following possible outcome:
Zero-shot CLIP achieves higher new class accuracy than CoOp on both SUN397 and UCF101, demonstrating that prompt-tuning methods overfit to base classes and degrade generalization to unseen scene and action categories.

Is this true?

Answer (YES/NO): YES